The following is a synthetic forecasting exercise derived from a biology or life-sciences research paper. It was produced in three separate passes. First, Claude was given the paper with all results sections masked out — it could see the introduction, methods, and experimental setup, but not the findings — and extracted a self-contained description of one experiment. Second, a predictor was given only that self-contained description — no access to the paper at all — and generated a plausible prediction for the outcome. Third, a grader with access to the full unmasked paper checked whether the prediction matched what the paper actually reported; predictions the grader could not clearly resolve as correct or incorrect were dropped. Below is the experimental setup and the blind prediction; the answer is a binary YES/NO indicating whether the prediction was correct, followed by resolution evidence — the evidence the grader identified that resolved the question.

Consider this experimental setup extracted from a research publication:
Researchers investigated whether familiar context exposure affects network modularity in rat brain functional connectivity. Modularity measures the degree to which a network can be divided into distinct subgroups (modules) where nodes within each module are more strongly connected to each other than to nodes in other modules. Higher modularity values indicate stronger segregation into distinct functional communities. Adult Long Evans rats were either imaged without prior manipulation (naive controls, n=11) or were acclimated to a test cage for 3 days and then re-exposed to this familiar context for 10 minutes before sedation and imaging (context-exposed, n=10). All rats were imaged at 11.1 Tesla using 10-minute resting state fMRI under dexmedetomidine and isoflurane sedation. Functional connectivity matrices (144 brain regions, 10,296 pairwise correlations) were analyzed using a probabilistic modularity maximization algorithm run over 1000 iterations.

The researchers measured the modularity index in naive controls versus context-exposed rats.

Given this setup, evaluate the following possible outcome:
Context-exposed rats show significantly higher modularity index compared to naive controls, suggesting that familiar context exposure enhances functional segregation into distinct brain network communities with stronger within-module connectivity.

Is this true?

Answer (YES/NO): NO